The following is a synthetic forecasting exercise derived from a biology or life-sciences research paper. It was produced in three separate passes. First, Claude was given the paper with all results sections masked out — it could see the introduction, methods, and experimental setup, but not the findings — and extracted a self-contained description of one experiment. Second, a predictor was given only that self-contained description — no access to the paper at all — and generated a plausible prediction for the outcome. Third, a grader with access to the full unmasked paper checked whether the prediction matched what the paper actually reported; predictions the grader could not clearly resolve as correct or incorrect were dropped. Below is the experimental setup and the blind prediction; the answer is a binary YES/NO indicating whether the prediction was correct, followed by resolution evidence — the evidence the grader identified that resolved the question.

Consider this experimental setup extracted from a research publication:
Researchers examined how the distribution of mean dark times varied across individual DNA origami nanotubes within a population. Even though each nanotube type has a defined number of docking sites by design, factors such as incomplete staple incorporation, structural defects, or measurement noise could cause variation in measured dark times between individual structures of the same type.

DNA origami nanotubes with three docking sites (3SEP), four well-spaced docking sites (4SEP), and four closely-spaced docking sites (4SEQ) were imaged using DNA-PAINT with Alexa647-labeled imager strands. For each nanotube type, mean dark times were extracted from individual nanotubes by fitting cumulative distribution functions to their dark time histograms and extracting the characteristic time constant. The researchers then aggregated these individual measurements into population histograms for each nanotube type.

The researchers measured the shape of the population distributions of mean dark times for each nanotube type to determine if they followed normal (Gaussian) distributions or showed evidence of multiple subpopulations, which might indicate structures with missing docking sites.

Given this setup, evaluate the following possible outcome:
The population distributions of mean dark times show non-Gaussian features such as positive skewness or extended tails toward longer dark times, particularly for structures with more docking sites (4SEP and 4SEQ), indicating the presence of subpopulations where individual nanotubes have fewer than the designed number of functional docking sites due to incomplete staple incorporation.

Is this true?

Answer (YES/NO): NO